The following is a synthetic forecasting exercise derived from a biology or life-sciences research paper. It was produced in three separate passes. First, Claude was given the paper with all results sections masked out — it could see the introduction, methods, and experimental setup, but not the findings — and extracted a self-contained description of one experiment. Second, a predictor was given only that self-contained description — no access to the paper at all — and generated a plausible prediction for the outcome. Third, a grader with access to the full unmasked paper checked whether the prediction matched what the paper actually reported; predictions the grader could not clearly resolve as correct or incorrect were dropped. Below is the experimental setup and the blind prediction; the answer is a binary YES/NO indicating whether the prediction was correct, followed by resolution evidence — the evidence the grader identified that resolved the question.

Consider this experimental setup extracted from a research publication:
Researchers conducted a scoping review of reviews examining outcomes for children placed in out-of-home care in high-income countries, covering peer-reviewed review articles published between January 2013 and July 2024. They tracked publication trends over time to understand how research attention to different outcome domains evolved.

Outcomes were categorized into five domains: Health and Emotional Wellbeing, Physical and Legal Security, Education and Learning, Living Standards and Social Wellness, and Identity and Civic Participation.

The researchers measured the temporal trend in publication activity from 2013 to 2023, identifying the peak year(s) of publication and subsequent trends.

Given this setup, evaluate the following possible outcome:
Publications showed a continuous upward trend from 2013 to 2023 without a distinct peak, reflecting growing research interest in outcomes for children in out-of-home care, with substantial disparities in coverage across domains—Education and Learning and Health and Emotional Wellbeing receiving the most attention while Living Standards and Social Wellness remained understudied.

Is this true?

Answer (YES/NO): NO